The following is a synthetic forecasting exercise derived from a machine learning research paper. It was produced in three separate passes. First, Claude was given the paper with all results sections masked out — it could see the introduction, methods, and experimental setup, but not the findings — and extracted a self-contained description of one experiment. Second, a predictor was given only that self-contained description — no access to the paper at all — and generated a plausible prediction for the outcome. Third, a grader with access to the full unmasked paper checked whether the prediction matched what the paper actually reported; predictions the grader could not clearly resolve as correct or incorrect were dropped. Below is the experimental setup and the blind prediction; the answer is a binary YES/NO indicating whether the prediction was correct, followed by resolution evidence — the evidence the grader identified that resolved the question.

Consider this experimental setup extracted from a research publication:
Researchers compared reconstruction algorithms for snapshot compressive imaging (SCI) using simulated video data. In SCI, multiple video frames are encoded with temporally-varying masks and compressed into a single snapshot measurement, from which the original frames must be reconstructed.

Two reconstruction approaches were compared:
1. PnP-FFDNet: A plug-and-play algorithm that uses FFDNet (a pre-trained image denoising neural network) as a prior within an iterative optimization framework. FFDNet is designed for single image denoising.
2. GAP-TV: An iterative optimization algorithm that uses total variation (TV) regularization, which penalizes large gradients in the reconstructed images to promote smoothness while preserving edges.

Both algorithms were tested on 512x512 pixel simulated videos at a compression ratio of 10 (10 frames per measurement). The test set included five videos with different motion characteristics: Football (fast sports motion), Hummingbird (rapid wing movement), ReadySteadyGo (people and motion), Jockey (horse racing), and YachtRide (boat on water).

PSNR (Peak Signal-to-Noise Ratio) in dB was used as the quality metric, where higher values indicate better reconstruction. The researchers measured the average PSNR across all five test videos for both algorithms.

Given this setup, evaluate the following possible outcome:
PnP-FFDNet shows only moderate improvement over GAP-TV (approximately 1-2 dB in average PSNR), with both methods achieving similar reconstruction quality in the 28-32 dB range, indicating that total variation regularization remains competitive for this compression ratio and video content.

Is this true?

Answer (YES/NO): NO